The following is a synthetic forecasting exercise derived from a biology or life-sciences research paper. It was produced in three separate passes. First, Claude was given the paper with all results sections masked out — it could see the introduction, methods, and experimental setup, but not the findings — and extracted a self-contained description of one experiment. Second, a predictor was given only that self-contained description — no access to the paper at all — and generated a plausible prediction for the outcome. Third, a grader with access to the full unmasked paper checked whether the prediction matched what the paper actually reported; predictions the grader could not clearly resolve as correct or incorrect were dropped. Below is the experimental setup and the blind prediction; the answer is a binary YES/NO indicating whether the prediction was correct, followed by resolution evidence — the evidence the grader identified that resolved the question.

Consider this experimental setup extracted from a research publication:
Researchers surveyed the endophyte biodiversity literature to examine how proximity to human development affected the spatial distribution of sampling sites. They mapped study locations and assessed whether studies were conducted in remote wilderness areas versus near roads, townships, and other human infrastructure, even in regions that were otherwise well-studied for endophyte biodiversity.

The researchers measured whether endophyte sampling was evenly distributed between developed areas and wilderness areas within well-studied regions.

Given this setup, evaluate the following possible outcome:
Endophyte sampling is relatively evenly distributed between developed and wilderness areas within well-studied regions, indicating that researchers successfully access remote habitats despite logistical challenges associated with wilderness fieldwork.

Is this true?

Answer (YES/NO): NO